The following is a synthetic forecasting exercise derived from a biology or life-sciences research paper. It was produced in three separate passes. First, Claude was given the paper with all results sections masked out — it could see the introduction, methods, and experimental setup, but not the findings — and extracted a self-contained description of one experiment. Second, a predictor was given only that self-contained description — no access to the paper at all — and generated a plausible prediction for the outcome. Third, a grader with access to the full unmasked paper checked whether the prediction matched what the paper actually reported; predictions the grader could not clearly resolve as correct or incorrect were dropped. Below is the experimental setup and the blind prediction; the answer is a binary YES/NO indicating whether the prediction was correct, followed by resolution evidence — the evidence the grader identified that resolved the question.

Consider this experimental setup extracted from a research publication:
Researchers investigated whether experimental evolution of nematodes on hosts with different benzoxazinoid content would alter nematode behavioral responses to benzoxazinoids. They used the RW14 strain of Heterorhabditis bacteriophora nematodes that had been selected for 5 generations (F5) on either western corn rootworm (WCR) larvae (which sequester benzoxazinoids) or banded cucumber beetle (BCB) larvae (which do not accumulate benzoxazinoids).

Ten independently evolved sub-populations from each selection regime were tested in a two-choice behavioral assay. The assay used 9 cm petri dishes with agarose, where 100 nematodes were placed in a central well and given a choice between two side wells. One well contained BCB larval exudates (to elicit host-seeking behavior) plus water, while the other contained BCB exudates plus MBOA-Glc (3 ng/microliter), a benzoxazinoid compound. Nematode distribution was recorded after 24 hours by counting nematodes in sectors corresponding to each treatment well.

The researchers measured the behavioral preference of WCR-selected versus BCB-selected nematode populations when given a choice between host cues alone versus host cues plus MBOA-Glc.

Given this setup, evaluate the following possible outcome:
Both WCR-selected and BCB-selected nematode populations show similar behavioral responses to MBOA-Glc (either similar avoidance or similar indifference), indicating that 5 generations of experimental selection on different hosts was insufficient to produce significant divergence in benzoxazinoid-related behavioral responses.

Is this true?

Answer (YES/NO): NO